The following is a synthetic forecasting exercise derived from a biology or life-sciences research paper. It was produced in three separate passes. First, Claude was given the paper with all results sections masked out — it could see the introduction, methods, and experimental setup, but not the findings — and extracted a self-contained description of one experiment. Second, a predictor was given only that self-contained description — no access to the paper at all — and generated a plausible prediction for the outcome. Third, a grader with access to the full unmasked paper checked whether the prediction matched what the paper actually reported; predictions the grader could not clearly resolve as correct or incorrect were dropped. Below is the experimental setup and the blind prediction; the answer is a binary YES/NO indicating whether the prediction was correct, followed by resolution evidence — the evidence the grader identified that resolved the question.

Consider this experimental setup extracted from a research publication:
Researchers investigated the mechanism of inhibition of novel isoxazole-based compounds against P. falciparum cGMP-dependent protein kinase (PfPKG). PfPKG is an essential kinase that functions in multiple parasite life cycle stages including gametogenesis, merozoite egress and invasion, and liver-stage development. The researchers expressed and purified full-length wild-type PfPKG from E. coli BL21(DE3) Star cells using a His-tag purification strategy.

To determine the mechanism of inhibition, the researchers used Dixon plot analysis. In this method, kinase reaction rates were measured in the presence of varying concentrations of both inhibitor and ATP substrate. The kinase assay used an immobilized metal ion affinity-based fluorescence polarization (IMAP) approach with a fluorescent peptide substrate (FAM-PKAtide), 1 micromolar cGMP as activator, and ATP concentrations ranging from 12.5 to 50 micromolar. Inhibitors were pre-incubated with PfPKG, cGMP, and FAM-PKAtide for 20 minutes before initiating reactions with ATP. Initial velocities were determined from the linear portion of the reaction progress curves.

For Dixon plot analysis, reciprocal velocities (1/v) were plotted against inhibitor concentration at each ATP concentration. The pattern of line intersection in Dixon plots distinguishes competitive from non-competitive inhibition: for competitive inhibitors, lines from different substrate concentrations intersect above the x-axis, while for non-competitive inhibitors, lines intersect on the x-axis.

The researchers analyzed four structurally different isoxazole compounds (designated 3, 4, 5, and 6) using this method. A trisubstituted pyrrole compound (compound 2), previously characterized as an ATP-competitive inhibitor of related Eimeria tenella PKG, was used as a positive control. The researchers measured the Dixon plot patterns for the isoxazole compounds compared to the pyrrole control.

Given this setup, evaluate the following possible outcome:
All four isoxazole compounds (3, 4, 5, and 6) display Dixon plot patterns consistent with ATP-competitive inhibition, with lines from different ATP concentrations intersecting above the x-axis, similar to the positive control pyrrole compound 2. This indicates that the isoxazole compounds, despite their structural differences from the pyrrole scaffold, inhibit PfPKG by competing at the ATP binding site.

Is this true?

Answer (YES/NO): YES